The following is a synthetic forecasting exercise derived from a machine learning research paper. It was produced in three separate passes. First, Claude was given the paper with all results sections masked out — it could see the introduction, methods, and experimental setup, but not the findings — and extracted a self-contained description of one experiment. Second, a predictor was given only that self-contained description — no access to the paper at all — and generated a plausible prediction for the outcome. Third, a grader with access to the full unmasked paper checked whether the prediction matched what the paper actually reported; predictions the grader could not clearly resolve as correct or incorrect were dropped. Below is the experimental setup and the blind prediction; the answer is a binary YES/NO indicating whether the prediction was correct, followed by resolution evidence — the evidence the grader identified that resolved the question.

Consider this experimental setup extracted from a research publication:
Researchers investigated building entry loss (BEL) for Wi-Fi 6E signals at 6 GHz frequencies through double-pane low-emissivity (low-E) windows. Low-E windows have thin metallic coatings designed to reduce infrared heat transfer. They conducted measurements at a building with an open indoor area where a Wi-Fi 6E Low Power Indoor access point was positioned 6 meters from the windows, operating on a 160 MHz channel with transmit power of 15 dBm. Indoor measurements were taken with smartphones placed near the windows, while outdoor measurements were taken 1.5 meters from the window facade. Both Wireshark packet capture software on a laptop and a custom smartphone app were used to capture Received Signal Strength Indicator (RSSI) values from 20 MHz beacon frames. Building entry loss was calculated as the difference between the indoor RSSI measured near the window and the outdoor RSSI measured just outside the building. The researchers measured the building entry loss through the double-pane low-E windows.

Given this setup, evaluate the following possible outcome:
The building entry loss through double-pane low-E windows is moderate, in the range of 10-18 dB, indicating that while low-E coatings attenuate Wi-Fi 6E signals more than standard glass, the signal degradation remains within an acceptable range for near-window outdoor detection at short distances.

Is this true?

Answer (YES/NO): YES